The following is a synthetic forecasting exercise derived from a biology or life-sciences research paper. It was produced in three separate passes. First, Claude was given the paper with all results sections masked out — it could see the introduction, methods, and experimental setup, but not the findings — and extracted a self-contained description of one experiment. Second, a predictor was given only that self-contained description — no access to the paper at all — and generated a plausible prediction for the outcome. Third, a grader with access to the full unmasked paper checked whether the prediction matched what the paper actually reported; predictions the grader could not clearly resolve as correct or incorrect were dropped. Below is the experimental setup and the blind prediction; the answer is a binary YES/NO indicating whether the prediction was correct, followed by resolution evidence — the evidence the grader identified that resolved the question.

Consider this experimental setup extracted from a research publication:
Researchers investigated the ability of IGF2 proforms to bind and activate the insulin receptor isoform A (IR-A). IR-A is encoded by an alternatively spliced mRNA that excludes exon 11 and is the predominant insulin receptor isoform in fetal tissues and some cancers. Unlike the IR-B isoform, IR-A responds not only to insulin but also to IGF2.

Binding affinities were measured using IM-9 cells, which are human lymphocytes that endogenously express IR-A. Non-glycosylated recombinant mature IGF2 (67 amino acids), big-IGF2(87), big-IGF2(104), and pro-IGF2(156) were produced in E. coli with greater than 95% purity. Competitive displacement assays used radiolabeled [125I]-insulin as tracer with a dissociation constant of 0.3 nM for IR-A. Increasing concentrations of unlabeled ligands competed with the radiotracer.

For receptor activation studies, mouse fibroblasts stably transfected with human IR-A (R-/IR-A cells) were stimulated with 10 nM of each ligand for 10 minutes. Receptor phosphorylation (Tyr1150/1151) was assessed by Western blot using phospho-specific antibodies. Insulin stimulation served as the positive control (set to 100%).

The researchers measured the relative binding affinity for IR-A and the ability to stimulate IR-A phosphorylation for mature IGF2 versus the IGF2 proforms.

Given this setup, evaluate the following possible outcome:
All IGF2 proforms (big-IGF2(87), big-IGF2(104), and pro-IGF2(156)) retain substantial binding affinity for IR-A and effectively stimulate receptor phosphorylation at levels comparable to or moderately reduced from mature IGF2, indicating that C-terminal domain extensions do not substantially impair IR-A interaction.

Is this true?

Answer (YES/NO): NO